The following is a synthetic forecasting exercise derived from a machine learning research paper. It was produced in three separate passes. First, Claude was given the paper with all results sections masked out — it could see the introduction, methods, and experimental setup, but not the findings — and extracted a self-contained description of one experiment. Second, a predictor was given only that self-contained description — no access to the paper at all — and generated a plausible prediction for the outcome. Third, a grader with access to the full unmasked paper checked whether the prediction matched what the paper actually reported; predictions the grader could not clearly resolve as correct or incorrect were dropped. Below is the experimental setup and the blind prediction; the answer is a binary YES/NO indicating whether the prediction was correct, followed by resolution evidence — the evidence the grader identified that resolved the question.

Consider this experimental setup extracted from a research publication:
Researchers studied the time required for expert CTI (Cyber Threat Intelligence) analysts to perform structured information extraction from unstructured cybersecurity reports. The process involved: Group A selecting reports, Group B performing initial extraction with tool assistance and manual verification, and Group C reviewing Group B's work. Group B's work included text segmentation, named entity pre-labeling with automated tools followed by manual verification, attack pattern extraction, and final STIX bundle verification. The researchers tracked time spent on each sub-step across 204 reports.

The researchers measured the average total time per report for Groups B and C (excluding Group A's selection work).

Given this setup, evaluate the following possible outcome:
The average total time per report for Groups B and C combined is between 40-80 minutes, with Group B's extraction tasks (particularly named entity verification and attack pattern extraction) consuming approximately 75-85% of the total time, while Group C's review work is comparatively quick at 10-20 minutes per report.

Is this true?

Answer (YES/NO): NO